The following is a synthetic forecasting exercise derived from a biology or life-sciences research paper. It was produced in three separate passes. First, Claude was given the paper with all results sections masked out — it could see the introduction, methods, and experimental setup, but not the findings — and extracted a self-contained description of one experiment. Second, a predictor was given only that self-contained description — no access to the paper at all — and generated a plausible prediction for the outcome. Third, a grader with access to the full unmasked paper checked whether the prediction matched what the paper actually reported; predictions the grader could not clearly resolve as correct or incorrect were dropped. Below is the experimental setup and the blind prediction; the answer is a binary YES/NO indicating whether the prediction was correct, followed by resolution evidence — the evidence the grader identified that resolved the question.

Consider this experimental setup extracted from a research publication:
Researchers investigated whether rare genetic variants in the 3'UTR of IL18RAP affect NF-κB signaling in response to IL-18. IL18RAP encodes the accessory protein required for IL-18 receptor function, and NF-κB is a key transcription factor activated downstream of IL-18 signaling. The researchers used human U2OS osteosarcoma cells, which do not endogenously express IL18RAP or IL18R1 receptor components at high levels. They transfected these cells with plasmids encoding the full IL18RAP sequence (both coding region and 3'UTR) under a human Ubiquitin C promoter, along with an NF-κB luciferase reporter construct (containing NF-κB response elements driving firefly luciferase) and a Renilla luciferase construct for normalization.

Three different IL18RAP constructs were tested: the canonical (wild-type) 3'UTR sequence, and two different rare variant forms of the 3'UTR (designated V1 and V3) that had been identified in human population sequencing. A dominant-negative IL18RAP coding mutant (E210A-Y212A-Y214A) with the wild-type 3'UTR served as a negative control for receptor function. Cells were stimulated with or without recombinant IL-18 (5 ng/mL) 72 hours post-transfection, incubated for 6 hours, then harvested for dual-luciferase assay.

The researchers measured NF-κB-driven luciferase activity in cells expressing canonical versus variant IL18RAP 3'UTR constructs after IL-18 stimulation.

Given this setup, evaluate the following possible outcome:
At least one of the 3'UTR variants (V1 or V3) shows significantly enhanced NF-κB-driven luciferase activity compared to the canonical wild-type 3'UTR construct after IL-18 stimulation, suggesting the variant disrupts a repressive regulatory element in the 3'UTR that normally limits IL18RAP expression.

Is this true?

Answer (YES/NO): NO